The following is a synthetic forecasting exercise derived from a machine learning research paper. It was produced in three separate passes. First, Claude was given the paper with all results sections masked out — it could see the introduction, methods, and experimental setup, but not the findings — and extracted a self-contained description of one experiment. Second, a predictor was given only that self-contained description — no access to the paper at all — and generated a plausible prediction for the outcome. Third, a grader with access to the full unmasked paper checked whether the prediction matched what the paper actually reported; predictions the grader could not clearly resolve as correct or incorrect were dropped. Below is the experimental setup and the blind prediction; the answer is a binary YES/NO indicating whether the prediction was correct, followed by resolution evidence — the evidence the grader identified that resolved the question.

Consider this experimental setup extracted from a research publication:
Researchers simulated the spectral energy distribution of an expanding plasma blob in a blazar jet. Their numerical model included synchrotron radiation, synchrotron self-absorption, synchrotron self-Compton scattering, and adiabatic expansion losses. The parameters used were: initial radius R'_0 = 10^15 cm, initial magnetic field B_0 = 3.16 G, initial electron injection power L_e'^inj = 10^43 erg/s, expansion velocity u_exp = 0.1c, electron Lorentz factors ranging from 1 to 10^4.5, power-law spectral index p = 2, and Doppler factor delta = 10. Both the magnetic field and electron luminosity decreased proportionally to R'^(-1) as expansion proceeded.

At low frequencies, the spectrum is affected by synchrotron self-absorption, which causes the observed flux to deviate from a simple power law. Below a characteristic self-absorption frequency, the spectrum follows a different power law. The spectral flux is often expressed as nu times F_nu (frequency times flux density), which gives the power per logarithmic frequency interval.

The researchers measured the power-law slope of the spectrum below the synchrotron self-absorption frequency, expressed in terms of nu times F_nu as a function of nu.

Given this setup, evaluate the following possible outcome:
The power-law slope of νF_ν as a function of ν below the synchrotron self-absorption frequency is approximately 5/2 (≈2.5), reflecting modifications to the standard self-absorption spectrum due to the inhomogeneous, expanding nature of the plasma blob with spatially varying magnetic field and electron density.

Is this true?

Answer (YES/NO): NO